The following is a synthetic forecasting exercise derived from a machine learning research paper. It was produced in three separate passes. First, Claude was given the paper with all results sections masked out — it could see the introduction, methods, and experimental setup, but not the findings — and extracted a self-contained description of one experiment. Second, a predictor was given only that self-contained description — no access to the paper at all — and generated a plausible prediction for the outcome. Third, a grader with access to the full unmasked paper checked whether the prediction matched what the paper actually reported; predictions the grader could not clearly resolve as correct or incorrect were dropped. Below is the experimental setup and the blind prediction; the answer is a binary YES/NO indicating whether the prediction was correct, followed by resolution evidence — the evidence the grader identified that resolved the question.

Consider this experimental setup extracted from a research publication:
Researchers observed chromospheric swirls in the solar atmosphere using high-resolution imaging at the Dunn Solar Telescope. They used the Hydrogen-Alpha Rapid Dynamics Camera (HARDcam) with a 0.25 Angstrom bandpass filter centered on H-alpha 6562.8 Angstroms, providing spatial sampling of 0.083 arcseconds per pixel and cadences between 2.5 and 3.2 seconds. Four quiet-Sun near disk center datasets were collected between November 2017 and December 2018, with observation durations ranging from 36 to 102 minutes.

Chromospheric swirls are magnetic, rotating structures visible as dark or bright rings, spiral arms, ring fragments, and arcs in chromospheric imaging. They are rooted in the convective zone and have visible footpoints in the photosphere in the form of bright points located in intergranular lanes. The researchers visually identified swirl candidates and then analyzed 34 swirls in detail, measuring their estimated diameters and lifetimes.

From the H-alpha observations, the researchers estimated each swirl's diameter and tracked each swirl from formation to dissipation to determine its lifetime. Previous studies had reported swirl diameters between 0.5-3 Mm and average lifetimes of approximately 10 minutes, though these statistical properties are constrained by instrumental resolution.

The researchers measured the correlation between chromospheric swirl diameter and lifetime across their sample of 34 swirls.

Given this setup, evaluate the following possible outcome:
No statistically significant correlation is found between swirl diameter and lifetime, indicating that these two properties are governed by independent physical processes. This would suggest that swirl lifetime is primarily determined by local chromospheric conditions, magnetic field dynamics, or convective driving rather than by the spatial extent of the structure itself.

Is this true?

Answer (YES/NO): NO